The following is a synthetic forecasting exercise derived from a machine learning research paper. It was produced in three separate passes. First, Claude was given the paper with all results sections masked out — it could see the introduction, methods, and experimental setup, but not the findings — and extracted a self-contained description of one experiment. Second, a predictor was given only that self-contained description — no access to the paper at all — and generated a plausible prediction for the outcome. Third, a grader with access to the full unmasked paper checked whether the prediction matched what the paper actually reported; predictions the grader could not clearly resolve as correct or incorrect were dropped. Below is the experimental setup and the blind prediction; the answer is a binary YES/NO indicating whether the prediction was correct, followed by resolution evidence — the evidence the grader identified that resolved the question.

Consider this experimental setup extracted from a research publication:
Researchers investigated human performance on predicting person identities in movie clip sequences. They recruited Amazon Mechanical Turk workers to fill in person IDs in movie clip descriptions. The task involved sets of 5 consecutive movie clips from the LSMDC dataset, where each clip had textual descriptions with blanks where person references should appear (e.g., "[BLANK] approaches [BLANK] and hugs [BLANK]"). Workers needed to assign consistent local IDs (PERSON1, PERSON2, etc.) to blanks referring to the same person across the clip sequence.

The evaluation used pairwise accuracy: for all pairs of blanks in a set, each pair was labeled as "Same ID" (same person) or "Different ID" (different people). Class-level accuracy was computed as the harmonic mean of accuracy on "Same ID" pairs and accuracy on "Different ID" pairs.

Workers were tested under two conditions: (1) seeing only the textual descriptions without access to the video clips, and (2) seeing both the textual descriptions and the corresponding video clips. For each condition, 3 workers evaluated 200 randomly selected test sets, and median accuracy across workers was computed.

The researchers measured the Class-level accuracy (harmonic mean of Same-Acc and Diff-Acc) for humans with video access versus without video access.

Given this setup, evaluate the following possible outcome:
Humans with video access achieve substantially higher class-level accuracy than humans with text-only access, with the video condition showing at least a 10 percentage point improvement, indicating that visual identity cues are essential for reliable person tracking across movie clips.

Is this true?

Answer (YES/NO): YES